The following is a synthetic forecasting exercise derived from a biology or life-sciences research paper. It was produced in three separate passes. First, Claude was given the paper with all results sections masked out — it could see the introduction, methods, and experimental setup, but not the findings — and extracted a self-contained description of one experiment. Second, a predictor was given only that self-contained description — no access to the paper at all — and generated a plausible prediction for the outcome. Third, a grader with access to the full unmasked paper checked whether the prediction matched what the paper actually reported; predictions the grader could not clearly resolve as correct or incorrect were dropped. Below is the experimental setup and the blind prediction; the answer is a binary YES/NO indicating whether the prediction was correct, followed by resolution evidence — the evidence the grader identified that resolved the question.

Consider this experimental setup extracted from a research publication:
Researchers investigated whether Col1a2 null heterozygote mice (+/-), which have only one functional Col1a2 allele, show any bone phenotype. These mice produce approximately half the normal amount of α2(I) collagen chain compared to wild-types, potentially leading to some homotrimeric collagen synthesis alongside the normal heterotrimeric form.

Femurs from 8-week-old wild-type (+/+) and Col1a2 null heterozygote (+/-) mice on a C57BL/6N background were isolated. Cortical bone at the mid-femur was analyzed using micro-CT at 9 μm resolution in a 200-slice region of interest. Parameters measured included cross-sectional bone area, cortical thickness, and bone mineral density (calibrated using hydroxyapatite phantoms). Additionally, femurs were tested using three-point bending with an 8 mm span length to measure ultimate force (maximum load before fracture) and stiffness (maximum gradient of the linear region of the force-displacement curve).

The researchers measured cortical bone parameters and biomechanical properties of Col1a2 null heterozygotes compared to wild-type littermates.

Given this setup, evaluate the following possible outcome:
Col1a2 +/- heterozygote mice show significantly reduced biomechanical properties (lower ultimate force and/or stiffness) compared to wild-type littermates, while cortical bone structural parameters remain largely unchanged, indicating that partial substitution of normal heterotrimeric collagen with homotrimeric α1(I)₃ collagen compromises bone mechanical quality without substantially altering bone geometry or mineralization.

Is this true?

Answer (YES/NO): NO